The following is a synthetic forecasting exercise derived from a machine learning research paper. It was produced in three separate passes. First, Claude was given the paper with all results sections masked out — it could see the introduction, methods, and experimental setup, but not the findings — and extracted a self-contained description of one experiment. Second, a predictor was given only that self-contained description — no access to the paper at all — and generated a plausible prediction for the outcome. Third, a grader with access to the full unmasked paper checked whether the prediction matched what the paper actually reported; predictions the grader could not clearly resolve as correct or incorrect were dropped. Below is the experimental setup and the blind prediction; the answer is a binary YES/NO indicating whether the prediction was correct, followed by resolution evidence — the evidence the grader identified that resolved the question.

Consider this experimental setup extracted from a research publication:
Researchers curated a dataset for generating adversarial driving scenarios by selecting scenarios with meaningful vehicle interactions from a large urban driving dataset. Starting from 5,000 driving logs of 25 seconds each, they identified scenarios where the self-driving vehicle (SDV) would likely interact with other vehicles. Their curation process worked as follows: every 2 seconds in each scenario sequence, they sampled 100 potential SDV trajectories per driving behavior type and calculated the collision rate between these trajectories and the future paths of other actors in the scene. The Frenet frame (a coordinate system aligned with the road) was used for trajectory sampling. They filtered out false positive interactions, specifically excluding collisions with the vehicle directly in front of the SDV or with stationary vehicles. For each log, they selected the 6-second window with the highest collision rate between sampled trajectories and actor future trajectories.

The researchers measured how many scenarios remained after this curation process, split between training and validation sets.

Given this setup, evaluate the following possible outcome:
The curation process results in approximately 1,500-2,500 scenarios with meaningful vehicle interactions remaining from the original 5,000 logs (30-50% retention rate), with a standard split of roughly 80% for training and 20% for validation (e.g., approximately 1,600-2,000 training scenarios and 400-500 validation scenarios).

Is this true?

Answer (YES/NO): NO